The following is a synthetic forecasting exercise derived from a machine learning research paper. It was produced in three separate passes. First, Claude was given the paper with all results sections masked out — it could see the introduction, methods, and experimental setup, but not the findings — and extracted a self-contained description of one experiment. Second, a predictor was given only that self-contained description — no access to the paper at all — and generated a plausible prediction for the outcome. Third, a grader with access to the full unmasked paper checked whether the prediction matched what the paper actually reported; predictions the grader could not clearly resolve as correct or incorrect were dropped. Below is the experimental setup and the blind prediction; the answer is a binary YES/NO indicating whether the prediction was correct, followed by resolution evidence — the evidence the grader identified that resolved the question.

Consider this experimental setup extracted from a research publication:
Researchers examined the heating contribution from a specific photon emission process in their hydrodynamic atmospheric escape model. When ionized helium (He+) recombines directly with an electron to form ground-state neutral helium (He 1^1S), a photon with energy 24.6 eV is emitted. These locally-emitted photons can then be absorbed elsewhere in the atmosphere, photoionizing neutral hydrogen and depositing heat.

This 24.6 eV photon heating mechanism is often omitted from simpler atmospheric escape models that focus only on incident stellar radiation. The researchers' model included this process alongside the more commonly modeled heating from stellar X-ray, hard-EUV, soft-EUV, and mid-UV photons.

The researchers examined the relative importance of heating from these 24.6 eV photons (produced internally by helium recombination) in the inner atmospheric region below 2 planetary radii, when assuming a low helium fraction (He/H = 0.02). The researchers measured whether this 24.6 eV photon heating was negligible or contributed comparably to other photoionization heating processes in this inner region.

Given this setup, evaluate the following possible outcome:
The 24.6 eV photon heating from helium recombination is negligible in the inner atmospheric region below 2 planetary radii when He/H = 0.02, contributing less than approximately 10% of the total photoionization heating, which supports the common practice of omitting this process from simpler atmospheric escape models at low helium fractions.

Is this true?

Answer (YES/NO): NO